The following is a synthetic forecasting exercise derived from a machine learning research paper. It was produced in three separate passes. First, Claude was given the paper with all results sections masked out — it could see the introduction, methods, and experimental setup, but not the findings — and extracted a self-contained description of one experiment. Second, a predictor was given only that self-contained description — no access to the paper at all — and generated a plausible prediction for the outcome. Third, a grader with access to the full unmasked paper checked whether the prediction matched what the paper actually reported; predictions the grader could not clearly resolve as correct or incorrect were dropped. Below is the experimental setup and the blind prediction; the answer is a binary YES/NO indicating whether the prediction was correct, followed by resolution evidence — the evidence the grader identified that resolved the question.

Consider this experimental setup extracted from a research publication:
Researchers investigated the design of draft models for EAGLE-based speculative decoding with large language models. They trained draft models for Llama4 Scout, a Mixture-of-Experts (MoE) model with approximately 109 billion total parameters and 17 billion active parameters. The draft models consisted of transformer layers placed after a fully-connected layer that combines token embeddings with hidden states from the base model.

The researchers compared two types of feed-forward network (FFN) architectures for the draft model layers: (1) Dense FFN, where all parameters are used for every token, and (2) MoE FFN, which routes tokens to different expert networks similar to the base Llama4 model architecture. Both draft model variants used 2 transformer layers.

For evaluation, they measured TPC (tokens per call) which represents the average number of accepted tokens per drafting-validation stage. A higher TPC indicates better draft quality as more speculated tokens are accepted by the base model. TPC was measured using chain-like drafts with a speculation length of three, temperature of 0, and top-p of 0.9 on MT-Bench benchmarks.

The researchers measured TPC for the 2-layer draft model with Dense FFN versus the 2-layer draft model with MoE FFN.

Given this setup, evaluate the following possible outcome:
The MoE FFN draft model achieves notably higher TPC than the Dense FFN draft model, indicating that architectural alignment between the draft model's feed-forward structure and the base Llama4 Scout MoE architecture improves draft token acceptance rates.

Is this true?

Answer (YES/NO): NO